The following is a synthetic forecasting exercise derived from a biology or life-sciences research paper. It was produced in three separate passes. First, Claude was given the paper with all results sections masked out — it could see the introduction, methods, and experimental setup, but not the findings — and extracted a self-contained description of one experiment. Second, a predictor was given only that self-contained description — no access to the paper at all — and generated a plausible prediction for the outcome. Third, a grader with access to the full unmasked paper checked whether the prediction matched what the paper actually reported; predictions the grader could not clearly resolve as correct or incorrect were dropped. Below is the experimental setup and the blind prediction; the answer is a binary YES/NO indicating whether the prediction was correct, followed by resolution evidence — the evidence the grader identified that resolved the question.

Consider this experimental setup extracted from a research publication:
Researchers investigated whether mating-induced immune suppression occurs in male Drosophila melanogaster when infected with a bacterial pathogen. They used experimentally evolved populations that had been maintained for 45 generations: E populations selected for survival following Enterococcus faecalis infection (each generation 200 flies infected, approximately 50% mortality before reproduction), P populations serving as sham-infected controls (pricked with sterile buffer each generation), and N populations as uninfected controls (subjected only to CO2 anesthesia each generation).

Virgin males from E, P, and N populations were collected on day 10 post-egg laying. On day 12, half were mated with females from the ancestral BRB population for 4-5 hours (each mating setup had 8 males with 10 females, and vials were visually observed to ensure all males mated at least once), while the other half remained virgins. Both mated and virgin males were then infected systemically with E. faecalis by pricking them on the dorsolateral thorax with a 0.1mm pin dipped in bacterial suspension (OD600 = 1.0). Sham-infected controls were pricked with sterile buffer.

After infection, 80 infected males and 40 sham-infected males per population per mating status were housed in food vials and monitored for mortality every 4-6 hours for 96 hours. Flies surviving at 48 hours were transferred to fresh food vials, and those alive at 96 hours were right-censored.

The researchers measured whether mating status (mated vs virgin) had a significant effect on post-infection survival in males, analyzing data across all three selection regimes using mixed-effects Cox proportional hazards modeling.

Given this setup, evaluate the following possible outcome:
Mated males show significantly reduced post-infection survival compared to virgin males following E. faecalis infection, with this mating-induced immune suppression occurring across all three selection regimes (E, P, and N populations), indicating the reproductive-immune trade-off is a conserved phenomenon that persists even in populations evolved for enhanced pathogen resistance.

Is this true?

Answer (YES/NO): NO